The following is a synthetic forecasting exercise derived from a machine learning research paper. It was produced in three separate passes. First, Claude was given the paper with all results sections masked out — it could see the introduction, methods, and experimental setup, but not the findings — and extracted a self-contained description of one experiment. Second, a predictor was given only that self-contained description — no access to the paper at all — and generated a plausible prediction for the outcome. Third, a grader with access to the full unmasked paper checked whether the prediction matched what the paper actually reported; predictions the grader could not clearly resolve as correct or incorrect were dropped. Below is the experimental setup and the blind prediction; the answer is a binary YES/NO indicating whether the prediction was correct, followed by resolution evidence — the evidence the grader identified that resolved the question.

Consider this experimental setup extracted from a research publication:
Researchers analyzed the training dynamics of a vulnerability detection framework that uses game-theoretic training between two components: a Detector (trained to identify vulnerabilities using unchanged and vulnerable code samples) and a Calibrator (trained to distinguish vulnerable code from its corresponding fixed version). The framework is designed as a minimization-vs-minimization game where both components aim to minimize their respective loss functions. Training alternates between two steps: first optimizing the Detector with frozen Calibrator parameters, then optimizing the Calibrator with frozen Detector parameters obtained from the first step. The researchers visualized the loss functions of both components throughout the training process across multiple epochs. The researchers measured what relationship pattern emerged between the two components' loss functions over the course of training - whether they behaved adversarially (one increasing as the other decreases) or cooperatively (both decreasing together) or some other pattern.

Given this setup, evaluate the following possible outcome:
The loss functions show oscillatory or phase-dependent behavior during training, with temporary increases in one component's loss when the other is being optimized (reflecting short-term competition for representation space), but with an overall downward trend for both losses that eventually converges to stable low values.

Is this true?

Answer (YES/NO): NO